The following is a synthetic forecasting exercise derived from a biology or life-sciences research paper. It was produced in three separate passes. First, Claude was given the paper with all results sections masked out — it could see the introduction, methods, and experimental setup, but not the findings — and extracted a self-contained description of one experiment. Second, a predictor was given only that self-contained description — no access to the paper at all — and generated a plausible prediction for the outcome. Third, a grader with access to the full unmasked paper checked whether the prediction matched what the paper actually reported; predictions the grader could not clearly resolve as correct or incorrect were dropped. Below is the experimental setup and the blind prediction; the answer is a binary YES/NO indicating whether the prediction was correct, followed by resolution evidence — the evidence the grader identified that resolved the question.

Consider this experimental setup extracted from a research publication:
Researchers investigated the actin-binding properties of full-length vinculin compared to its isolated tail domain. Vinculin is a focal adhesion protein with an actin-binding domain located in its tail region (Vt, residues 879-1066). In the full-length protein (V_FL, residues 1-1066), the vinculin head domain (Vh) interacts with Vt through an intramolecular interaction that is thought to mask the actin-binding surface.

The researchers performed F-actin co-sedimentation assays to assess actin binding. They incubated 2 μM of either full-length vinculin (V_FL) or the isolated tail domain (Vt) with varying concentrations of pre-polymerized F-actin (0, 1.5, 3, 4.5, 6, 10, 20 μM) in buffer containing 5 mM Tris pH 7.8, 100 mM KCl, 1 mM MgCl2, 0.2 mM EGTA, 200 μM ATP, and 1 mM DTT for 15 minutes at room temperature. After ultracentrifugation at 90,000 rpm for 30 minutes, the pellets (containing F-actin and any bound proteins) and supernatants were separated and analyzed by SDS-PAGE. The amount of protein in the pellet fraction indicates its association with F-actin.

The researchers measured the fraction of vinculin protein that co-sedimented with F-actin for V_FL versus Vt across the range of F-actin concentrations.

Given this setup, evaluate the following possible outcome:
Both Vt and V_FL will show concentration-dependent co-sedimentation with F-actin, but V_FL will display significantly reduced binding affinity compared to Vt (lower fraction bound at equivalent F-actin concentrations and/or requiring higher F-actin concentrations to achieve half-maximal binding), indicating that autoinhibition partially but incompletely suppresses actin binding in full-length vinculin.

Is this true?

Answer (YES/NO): NO